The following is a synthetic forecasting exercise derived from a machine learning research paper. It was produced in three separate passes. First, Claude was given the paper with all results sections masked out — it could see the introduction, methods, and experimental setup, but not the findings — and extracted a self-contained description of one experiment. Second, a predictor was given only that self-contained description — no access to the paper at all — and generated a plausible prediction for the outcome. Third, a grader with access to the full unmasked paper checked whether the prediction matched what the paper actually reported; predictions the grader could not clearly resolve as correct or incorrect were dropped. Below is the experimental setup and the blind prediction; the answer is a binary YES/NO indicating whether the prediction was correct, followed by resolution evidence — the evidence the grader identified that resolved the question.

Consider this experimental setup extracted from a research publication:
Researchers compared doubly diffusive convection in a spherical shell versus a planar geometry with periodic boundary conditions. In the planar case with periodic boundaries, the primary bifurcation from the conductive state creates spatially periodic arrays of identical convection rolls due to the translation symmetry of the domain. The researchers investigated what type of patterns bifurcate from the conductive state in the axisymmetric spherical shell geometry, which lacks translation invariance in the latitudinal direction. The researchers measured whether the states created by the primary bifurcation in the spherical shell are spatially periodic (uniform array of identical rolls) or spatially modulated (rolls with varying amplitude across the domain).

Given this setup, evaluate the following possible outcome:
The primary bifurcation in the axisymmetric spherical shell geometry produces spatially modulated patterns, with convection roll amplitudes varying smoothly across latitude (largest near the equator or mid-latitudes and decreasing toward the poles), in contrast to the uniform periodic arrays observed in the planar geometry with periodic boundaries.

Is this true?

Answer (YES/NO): NO